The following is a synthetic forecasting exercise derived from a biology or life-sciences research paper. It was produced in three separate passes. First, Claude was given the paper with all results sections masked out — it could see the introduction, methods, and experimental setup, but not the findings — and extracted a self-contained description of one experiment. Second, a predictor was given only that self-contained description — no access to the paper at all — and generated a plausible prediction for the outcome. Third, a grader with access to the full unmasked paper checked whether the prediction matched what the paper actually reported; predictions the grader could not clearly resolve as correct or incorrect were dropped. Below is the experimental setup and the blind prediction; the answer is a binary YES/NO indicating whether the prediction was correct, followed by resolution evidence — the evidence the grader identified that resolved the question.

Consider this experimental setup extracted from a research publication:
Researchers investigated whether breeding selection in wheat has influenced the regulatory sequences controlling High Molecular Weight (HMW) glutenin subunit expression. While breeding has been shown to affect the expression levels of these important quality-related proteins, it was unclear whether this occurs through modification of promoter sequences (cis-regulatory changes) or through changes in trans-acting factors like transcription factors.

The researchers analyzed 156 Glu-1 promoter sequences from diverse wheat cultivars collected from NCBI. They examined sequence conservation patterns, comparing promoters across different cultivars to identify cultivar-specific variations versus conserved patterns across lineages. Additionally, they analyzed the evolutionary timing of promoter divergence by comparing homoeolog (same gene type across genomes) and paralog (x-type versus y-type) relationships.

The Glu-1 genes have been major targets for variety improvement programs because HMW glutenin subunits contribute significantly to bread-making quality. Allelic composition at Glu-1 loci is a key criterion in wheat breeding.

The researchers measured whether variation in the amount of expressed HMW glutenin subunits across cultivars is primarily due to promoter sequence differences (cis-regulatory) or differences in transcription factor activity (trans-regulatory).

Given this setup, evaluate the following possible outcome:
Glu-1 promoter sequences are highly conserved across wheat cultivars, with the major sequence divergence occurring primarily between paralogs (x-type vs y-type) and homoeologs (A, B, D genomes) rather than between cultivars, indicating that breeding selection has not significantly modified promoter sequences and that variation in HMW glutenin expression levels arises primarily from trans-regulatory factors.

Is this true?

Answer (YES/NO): YES